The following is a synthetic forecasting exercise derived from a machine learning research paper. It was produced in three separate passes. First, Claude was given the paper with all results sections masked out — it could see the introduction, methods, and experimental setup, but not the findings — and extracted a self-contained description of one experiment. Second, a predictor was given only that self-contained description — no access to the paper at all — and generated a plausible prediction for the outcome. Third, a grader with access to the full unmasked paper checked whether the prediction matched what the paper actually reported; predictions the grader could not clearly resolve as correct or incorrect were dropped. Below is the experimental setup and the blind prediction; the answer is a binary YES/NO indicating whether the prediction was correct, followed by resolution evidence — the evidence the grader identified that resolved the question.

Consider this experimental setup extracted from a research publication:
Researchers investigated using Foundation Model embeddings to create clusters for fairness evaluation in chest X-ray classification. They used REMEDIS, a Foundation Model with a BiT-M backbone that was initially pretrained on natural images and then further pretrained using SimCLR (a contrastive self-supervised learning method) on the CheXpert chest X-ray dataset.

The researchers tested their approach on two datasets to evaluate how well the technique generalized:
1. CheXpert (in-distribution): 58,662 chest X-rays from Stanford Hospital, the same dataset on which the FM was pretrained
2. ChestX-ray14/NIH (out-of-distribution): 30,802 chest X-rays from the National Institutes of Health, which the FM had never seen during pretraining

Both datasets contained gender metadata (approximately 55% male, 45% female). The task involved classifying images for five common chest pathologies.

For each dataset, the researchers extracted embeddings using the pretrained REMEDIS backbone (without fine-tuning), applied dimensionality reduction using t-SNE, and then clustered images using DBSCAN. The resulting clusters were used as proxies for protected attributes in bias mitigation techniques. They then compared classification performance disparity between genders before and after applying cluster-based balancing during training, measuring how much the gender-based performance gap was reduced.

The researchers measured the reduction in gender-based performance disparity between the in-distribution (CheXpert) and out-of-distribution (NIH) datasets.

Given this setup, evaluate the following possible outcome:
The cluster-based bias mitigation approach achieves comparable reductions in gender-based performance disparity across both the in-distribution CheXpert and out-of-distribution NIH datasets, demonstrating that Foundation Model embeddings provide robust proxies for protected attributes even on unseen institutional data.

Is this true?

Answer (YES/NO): YES